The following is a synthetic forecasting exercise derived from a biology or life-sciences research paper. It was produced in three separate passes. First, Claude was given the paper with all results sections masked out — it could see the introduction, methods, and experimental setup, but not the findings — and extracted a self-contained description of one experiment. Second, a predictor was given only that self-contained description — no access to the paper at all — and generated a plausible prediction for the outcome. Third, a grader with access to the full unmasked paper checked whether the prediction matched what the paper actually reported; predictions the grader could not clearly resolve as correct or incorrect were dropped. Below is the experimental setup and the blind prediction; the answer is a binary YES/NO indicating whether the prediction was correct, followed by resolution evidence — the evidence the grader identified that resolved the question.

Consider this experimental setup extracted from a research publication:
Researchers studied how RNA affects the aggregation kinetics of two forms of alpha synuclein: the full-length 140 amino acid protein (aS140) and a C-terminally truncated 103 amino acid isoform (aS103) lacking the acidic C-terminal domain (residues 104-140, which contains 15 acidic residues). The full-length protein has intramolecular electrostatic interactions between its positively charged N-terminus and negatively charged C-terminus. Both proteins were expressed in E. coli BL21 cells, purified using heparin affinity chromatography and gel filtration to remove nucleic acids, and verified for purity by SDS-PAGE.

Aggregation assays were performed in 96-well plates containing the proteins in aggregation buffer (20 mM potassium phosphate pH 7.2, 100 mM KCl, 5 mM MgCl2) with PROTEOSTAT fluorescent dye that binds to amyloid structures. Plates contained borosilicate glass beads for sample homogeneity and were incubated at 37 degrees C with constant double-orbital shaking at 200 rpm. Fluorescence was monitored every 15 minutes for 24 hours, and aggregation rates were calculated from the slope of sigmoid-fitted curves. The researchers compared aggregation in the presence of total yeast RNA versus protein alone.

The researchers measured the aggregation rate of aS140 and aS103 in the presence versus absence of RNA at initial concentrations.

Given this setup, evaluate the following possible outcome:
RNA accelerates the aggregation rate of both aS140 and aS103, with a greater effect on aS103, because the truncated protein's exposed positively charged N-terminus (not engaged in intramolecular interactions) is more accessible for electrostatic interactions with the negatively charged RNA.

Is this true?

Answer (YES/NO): NO